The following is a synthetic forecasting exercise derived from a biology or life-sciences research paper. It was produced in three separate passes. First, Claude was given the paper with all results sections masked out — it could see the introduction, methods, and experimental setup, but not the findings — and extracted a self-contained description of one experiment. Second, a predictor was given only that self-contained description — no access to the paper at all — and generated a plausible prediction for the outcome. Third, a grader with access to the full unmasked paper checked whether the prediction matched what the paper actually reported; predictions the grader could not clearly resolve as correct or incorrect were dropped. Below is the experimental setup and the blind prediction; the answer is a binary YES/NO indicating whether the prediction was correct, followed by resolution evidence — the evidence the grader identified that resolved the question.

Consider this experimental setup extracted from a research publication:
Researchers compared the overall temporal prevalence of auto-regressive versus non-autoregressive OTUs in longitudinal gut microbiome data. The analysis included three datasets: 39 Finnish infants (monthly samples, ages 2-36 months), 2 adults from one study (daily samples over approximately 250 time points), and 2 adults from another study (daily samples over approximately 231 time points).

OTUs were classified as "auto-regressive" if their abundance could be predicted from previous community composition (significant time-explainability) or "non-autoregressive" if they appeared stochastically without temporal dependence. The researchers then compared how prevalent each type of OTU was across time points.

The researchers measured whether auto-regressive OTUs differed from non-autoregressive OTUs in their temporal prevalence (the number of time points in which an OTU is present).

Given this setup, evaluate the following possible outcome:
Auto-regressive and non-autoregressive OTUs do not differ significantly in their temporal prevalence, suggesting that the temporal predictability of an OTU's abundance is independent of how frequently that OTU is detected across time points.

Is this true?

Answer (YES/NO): NO